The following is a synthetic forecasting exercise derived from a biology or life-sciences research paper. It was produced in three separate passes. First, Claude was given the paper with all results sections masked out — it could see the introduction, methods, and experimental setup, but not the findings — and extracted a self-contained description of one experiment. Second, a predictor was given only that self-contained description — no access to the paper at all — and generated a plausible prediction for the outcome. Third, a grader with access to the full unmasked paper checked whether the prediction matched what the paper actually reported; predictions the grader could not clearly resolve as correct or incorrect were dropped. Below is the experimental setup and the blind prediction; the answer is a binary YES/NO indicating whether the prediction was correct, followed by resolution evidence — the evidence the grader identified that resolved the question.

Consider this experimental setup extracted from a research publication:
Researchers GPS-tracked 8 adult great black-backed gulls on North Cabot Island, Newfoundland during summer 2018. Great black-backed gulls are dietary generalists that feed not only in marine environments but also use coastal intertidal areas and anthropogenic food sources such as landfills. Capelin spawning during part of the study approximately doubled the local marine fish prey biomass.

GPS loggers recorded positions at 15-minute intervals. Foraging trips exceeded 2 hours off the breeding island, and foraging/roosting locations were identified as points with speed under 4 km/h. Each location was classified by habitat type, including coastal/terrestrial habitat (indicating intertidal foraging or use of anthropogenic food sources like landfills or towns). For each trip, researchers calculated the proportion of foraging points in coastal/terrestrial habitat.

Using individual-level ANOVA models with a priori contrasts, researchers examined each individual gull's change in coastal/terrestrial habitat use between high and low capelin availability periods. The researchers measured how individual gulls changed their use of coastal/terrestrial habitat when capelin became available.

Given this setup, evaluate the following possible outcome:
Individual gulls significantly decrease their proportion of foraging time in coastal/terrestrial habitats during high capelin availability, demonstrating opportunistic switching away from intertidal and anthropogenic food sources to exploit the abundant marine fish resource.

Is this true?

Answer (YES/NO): NO